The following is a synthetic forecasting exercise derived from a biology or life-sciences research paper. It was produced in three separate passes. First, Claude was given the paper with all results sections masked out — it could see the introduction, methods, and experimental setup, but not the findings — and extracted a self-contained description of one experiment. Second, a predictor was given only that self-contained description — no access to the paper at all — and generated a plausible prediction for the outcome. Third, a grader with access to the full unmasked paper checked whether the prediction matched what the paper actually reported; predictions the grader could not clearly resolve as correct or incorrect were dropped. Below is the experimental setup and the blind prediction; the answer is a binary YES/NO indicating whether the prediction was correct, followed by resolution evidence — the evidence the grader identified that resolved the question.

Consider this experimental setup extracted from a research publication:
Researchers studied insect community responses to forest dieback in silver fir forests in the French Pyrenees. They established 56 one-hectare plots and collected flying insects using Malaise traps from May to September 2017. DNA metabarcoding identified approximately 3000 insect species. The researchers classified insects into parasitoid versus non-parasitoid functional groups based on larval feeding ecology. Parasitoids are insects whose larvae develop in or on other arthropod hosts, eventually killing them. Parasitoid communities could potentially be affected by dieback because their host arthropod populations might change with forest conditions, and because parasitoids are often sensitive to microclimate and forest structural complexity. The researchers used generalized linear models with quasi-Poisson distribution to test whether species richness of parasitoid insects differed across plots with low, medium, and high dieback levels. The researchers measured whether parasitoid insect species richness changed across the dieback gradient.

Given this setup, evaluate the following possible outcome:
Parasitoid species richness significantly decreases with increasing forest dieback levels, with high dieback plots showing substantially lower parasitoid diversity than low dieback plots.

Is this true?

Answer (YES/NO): NO